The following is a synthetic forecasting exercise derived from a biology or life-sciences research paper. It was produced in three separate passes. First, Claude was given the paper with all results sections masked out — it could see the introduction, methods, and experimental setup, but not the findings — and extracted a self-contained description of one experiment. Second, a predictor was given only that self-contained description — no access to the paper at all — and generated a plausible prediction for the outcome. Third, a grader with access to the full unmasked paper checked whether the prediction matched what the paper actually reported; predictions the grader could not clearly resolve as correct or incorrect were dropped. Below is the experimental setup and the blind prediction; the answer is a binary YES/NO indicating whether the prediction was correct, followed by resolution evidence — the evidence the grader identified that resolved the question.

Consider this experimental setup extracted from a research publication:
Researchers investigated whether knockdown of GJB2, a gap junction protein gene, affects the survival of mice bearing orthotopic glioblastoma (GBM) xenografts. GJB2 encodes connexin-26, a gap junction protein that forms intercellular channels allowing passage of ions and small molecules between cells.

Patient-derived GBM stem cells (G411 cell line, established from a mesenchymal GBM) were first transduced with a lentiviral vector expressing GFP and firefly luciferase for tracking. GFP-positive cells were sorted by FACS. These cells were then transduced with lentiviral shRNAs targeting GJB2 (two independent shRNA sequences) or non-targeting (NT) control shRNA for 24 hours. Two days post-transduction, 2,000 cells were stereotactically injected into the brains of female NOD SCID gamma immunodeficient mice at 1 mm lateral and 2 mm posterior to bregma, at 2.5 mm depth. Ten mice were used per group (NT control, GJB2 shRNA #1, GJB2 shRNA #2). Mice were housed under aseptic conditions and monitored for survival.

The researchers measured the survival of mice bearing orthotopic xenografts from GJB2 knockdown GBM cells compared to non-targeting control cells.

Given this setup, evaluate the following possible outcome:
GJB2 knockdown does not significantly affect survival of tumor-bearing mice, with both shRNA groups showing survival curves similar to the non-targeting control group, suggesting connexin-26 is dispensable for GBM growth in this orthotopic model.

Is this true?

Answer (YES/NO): NO